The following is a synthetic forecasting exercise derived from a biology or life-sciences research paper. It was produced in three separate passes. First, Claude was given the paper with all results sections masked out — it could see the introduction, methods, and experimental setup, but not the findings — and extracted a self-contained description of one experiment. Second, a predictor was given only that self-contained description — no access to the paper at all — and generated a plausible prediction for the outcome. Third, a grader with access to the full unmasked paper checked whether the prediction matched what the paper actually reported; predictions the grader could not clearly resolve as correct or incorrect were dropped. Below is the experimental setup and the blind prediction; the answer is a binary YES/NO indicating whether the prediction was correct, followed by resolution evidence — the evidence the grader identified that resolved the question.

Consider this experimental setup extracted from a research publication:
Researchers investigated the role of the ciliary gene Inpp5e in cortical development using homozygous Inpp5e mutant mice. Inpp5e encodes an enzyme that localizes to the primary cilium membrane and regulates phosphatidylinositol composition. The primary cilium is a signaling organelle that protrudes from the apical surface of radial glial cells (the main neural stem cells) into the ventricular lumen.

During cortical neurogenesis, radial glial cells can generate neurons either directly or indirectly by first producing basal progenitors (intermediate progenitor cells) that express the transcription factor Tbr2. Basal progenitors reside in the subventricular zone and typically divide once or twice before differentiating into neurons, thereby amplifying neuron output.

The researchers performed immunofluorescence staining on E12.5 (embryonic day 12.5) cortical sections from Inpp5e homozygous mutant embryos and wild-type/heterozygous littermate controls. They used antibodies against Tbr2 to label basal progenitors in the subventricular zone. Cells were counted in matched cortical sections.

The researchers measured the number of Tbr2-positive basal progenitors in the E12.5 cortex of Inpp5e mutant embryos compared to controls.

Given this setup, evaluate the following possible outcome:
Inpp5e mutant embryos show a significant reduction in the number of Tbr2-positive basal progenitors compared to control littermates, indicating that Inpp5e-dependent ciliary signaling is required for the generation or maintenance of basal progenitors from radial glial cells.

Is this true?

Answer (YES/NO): YES